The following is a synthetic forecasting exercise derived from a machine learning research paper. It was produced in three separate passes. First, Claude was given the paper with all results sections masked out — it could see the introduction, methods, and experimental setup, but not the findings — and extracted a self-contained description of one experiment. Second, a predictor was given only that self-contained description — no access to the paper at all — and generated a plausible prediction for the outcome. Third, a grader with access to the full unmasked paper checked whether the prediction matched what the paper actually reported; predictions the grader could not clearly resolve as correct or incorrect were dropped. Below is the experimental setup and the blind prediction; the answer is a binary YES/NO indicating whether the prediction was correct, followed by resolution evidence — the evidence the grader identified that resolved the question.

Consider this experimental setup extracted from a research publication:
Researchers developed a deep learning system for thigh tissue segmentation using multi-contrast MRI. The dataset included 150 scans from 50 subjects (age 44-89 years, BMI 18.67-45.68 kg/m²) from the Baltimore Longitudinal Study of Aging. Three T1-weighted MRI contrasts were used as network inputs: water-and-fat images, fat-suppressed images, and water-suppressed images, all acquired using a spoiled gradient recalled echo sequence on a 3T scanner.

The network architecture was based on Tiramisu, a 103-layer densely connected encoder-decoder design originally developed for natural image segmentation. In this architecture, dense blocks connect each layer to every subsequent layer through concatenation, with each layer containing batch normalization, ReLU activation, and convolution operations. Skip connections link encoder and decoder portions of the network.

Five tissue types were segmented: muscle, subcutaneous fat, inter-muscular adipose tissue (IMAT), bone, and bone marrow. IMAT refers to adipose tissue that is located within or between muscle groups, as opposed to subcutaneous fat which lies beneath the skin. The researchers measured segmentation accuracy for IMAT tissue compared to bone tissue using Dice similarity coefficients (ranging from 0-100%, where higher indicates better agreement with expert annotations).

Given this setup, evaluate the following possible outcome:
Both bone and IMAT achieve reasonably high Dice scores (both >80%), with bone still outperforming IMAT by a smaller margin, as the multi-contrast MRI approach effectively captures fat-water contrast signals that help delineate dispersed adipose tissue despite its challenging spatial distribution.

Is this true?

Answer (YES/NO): NO